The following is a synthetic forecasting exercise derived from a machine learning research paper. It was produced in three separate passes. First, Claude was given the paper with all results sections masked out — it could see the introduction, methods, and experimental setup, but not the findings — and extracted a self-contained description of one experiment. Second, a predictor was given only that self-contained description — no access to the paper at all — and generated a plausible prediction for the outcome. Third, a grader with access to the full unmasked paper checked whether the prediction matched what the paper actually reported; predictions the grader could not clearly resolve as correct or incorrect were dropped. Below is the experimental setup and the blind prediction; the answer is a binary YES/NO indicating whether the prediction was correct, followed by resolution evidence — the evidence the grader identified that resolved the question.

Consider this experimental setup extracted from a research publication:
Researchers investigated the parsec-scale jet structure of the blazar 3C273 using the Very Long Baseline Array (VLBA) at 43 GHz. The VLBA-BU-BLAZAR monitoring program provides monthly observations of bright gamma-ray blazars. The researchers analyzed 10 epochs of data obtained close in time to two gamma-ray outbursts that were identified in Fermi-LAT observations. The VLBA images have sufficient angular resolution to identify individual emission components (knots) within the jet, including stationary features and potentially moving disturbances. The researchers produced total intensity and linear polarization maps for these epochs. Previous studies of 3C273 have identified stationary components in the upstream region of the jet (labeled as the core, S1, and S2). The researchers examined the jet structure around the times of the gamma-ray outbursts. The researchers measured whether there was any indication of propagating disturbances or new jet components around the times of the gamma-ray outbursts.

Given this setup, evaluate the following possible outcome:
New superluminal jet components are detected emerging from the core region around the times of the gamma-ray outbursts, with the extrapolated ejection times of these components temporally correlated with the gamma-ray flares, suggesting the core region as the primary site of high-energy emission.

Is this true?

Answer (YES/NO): NO